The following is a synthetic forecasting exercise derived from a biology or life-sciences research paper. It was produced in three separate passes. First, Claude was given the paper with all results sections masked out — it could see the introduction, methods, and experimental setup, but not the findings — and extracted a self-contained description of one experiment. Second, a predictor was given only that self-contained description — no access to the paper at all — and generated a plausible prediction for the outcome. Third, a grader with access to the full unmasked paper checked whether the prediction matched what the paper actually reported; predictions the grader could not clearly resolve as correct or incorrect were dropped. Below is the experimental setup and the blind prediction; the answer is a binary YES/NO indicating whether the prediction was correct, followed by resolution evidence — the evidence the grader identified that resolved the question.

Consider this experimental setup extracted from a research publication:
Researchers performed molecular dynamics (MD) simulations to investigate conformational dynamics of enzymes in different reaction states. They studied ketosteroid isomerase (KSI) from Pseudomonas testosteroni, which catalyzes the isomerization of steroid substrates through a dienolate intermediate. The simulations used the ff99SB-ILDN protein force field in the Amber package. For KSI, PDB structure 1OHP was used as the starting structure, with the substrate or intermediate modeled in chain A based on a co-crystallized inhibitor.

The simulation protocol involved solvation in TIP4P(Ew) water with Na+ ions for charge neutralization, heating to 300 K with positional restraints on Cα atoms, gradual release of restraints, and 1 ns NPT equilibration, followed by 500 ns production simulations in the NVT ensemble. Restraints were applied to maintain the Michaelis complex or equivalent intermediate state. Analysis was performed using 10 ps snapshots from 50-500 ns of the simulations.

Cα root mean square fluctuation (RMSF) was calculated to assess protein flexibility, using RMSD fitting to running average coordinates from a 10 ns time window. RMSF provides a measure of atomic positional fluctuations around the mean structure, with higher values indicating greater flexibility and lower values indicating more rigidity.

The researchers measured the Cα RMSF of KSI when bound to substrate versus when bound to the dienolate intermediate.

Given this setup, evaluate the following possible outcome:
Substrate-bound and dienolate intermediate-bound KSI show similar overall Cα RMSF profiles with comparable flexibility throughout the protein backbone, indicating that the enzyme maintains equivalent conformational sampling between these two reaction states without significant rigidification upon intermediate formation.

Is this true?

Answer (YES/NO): NO